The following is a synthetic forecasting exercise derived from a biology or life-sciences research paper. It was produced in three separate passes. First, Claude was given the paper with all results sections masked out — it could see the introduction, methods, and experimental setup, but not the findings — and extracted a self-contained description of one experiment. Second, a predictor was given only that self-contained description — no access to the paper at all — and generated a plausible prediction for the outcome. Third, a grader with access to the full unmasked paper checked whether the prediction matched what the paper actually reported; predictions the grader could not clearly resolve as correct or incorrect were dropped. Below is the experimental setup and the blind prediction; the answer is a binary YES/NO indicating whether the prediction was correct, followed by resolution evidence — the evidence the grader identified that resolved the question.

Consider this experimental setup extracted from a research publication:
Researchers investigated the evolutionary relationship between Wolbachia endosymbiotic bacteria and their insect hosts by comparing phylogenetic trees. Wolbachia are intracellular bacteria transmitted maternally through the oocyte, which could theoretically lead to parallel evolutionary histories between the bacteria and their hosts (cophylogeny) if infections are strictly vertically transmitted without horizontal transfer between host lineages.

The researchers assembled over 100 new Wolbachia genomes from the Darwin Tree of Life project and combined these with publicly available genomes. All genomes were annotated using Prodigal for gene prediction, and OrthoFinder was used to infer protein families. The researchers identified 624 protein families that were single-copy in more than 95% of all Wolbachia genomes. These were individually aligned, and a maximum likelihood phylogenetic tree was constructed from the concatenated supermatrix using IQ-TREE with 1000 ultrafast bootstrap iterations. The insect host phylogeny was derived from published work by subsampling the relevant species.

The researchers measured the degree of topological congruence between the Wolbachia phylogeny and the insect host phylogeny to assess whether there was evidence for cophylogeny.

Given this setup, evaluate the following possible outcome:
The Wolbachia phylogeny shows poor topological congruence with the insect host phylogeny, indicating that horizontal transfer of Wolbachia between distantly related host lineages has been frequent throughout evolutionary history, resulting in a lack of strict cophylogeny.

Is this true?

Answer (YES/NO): YES